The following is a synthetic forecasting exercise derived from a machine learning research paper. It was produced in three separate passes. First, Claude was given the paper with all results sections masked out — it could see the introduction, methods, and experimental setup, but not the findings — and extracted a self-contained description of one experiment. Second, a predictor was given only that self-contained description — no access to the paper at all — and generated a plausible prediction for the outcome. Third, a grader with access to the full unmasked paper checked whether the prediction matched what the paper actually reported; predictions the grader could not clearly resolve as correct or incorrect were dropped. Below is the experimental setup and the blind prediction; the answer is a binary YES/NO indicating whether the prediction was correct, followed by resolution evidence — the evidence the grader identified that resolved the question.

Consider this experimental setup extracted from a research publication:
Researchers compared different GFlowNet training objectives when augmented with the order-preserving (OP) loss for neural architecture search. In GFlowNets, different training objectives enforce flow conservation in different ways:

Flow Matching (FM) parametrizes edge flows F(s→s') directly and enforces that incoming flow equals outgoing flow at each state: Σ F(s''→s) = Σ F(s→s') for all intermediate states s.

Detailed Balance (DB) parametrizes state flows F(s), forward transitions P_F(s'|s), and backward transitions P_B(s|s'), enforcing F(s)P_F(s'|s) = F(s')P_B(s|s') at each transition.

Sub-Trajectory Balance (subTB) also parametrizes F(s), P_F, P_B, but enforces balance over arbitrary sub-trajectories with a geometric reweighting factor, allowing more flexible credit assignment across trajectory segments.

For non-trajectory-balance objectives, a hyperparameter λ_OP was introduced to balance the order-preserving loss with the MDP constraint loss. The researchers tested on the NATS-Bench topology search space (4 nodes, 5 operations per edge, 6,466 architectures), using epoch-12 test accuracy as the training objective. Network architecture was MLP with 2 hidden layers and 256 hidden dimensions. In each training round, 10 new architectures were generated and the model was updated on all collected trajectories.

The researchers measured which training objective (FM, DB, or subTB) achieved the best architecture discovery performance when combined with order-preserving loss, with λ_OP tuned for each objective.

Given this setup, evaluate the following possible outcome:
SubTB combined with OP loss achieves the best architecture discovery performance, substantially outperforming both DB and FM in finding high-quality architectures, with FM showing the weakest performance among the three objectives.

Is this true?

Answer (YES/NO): NO